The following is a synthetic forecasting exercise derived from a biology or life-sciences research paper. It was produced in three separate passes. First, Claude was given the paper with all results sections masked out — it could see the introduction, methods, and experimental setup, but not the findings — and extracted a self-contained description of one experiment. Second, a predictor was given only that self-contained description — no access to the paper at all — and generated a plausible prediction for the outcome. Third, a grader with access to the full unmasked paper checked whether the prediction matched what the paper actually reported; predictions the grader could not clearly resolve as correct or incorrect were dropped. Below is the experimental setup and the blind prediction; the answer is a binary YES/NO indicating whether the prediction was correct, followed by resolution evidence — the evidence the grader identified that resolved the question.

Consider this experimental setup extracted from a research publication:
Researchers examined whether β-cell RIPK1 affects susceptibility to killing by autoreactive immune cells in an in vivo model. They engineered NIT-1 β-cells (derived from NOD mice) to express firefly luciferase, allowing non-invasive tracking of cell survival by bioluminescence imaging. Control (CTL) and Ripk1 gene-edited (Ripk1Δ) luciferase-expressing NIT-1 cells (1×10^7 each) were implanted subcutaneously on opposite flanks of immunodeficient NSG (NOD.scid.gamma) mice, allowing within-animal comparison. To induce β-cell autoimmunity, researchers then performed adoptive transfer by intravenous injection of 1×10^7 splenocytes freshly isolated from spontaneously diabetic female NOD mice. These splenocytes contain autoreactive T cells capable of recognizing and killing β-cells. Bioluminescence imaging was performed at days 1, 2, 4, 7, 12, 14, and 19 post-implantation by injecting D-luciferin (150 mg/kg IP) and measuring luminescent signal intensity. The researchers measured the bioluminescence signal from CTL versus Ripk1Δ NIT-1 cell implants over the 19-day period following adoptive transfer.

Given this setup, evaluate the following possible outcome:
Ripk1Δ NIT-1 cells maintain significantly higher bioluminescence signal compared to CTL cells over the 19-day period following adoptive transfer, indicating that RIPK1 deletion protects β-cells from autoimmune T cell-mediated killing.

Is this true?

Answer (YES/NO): YES